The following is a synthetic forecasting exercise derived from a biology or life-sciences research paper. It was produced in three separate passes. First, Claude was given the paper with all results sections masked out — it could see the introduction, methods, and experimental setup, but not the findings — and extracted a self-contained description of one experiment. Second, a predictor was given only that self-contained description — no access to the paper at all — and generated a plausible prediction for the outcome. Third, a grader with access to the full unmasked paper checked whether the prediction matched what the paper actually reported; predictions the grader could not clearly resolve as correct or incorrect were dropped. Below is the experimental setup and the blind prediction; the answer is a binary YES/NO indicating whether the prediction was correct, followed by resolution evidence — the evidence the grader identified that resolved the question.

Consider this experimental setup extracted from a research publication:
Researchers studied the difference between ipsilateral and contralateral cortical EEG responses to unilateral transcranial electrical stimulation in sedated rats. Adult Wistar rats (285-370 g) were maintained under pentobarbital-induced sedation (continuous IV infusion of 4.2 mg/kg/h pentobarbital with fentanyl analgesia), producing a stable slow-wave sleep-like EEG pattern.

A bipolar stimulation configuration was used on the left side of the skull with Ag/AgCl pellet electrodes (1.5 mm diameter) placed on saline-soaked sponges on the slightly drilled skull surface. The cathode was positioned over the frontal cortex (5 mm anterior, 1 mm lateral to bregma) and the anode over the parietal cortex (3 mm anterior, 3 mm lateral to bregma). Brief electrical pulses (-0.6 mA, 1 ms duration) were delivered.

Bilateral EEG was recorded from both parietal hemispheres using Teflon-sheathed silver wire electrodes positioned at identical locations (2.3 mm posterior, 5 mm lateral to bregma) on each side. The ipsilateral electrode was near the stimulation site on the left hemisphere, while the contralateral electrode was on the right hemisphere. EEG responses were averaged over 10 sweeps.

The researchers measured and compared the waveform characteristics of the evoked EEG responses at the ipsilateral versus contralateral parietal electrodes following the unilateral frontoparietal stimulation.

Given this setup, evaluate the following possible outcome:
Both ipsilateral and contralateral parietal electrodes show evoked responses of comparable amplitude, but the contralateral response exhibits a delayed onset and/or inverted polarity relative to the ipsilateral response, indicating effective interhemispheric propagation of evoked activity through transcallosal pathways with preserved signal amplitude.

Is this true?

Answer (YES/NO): NO